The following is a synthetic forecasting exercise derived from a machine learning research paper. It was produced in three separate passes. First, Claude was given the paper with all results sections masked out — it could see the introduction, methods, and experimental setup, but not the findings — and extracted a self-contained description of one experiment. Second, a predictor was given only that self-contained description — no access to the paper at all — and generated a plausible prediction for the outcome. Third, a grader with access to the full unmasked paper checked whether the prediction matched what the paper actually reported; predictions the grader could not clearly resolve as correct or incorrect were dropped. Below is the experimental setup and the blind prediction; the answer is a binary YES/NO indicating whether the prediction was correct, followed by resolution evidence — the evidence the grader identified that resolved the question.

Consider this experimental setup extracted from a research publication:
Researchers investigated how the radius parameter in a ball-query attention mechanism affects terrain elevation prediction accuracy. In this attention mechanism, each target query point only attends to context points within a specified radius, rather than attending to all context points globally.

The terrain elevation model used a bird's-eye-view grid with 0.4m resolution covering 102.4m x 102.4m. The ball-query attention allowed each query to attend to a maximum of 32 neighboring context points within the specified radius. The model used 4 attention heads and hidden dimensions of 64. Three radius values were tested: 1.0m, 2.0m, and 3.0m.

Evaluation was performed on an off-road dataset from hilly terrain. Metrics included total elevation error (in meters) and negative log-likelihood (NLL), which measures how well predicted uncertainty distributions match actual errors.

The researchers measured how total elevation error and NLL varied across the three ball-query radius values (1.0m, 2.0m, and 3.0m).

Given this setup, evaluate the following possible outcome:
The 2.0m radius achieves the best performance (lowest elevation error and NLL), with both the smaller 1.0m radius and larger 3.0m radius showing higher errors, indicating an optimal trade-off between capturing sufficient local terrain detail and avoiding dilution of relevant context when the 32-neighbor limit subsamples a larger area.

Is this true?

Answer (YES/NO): YES